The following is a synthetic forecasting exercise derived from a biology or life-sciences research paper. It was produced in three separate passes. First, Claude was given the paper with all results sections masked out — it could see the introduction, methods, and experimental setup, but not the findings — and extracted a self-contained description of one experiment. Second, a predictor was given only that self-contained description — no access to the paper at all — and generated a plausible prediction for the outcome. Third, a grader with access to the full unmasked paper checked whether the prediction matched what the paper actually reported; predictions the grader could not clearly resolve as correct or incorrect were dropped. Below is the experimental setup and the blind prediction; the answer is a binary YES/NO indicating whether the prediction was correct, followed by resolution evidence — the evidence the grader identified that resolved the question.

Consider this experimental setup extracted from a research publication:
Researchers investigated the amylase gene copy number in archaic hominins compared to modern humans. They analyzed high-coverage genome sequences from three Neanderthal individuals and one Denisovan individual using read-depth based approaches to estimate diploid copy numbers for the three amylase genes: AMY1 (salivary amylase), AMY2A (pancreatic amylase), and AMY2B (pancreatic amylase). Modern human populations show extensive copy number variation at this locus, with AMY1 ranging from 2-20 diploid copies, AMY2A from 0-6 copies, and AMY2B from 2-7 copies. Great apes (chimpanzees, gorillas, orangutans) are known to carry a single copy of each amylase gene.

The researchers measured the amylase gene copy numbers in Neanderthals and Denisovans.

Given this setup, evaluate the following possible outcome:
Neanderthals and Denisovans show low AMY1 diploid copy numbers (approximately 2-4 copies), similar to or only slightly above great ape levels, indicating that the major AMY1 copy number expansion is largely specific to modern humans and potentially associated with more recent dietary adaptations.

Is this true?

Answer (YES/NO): YES